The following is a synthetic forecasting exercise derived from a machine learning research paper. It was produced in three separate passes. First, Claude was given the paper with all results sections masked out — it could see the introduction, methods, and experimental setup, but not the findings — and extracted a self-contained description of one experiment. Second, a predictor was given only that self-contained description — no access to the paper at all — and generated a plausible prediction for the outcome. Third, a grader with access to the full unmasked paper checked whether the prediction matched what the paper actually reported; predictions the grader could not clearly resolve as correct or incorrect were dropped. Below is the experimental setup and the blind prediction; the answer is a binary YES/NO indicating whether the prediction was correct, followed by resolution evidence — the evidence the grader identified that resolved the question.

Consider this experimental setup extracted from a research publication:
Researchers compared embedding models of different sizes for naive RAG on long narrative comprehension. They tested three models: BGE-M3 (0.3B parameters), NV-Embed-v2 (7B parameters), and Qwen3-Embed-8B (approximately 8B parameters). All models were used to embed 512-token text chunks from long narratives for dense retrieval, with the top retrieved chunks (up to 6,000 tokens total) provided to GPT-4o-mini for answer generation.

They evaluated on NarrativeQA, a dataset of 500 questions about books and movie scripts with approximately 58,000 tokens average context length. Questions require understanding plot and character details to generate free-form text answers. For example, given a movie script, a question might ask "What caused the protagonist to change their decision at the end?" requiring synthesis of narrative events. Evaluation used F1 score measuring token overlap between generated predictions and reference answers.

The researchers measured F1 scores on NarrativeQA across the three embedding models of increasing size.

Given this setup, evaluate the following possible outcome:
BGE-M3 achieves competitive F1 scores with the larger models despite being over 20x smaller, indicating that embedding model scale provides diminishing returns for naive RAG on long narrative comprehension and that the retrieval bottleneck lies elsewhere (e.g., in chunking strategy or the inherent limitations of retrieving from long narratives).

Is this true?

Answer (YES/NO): NO